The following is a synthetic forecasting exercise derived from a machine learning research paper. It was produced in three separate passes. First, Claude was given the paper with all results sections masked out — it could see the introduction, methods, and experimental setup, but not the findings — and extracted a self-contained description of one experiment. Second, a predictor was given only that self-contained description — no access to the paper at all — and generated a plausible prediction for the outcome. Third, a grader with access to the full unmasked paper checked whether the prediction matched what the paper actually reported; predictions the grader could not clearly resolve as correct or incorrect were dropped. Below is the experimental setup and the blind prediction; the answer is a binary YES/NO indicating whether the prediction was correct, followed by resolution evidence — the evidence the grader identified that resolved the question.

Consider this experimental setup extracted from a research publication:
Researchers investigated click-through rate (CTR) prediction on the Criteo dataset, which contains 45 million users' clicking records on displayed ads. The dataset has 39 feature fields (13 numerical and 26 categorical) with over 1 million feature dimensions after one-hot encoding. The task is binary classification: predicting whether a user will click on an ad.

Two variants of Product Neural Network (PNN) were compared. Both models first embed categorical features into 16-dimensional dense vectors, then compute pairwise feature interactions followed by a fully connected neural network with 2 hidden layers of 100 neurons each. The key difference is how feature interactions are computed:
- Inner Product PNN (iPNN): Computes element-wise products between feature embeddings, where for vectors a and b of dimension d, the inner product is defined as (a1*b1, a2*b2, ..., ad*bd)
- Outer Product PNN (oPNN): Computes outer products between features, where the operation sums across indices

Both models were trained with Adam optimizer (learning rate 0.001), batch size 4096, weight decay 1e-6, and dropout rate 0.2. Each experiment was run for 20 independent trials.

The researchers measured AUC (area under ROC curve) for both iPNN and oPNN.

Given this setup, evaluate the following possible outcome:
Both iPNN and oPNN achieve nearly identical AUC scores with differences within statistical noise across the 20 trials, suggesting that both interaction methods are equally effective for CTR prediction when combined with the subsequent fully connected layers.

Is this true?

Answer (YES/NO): NO